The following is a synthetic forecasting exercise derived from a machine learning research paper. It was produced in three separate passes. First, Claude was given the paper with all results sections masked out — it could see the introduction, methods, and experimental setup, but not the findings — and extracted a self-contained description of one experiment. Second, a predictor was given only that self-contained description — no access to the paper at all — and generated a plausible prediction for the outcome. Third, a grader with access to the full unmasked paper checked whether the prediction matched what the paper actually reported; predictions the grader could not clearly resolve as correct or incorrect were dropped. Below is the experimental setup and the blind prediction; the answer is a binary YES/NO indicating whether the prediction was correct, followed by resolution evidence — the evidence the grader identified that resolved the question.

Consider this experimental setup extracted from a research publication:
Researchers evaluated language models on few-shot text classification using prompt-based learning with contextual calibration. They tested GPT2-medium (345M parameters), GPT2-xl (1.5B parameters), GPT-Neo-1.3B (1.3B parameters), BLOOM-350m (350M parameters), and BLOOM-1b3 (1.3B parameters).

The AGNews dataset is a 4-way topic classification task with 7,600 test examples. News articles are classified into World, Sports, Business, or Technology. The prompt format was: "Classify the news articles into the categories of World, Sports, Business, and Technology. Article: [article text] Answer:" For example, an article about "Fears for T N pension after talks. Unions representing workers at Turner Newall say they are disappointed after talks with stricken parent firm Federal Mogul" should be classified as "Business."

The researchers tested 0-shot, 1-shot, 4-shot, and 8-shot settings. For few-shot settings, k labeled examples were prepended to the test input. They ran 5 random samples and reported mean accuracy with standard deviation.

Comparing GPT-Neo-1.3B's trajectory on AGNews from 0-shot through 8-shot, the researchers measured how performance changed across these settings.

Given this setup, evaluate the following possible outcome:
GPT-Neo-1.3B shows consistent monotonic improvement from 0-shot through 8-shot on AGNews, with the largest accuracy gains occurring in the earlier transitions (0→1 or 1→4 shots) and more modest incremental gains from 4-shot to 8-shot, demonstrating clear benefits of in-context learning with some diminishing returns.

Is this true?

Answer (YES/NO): YES